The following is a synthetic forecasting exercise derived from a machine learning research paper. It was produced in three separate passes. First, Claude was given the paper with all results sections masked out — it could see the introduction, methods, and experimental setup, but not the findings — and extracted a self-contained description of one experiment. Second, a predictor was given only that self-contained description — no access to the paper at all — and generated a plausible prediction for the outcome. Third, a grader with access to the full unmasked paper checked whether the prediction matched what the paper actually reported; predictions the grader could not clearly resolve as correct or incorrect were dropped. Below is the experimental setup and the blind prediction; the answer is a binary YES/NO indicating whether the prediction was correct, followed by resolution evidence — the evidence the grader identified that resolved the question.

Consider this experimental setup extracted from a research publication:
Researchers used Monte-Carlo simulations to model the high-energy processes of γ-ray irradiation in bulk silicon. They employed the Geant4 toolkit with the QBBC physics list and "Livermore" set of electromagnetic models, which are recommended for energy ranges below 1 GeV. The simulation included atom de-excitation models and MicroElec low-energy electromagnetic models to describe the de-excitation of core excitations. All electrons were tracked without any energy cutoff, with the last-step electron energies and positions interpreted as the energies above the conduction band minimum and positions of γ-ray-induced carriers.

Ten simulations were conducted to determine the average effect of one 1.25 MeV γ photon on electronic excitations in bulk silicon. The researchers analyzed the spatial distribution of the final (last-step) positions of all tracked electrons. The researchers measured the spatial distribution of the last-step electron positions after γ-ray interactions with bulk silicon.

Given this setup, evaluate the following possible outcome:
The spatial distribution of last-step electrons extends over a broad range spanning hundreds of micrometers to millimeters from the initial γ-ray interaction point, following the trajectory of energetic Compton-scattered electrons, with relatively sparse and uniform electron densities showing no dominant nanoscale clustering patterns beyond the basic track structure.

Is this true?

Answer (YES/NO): NO